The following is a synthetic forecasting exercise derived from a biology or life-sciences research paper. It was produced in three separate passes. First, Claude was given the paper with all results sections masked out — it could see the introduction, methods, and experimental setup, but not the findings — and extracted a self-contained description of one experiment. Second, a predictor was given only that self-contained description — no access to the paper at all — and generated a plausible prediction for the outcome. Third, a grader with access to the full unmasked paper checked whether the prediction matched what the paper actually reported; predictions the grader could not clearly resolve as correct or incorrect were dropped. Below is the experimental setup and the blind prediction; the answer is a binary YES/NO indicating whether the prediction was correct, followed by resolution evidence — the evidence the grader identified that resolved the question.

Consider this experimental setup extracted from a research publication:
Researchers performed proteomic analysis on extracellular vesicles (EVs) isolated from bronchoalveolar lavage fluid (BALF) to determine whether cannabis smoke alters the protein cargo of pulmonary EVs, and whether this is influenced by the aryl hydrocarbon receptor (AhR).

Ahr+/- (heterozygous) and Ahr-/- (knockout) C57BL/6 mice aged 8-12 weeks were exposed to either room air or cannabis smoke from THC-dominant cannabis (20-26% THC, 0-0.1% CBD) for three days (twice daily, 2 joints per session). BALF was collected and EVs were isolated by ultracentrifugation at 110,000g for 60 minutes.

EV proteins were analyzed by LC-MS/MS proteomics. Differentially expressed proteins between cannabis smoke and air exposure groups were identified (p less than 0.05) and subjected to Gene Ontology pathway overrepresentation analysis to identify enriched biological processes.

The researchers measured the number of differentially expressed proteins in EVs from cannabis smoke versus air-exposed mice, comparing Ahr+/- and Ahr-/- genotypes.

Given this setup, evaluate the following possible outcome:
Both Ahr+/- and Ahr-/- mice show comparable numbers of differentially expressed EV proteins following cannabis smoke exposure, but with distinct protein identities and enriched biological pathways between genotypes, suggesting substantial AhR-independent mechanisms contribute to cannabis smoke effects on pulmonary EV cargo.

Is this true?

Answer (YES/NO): NO